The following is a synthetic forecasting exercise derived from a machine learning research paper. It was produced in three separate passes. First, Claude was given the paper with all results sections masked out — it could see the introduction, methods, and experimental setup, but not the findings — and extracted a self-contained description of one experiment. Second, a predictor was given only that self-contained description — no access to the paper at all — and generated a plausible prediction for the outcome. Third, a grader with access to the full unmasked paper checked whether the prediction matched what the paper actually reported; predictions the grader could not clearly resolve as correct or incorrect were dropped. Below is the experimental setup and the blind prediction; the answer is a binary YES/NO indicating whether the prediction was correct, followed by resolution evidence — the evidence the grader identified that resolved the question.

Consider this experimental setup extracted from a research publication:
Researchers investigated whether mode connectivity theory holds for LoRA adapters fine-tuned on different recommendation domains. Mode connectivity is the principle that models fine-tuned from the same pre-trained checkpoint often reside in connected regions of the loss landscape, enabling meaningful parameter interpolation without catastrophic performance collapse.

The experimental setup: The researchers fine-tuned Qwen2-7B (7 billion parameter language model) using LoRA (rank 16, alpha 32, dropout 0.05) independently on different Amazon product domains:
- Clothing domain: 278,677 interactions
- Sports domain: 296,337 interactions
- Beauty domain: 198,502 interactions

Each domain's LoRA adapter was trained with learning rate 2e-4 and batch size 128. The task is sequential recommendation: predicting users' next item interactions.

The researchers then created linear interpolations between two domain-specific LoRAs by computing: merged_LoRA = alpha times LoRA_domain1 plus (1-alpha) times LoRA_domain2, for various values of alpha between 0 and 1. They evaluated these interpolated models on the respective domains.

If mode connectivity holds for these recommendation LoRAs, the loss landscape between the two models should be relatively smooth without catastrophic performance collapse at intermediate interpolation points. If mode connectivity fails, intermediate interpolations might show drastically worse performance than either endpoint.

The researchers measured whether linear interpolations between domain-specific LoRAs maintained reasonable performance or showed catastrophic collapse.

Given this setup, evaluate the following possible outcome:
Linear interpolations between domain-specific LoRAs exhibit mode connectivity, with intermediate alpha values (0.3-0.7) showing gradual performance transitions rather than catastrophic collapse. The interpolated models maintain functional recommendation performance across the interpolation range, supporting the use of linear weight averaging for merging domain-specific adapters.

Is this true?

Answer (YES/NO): NO